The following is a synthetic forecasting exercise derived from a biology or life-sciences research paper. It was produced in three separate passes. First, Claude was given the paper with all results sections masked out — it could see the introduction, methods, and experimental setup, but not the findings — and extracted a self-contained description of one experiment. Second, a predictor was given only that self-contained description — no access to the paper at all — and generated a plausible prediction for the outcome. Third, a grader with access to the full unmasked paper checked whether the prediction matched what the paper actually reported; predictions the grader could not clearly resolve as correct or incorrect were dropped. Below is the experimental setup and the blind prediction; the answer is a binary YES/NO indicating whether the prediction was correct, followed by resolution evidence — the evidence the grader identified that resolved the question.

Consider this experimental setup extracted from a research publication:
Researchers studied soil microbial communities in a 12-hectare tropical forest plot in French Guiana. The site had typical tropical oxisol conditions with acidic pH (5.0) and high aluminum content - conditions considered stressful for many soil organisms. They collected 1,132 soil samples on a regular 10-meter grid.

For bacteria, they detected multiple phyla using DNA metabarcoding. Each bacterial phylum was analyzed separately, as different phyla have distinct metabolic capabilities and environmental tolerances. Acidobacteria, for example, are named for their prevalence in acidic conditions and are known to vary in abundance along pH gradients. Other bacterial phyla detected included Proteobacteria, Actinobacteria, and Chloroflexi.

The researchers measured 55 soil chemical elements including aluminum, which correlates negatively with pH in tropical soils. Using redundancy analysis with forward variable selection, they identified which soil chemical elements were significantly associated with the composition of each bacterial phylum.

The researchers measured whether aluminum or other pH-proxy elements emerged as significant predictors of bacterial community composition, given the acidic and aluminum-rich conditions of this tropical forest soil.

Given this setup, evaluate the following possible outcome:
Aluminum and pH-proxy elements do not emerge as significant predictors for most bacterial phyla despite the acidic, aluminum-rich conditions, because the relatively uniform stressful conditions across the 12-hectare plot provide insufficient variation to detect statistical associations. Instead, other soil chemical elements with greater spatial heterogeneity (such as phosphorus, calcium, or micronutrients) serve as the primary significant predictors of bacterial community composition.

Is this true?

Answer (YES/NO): NO